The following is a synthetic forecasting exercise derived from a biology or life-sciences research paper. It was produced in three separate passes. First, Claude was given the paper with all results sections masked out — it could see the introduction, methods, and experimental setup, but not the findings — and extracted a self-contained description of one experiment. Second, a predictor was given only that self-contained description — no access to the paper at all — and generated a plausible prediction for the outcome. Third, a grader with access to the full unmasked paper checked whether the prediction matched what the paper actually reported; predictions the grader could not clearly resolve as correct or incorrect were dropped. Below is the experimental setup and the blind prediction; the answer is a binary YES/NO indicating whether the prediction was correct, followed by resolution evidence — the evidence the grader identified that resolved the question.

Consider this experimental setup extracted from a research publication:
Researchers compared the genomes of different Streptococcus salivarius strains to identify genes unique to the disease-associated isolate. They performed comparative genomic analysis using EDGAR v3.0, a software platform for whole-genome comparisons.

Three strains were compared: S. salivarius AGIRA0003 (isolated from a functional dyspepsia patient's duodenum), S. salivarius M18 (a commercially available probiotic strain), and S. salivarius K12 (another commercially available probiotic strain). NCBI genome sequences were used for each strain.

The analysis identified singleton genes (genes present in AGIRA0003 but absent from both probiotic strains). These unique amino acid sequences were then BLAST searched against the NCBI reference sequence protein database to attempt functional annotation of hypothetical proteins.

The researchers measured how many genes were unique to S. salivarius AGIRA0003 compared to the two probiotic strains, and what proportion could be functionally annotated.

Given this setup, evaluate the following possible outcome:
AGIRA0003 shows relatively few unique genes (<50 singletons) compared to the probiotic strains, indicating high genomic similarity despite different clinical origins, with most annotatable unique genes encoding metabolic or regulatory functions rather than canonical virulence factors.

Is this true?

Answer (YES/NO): NO